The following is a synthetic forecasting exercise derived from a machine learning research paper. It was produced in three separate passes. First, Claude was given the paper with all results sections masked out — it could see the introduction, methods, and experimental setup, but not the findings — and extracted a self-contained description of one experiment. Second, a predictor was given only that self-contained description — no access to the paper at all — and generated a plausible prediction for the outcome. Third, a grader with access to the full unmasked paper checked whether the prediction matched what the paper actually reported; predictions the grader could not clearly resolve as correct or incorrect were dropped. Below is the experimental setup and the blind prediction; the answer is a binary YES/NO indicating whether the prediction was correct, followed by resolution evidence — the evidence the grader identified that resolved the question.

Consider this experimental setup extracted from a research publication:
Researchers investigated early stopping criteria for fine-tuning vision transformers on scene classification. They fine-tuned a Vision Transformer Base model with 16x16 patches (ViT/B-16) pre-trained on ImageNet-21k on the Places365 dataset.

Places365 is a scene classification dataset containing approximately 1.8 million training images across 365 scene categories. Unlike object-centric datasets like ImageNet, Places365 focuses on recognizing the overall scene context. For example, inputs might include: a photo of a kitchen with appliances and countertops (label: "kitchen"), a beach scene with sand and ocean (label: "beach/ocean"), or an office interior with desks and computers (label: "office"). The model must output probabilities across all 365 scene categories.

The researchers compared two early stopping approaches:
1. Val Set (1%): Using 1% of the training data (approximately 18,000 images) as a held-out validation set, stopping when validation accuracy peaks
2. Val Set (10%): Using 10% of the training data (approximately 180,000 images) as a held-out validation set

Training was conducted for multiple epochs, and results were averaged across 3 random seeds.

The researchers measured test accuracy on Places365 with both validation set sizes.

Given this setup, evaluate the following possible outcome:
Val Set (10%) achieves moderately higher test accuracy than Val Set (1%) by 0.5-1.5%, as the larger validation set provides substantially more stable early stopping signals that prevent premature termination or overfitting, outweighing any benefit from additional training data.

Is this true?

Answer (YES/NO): NO